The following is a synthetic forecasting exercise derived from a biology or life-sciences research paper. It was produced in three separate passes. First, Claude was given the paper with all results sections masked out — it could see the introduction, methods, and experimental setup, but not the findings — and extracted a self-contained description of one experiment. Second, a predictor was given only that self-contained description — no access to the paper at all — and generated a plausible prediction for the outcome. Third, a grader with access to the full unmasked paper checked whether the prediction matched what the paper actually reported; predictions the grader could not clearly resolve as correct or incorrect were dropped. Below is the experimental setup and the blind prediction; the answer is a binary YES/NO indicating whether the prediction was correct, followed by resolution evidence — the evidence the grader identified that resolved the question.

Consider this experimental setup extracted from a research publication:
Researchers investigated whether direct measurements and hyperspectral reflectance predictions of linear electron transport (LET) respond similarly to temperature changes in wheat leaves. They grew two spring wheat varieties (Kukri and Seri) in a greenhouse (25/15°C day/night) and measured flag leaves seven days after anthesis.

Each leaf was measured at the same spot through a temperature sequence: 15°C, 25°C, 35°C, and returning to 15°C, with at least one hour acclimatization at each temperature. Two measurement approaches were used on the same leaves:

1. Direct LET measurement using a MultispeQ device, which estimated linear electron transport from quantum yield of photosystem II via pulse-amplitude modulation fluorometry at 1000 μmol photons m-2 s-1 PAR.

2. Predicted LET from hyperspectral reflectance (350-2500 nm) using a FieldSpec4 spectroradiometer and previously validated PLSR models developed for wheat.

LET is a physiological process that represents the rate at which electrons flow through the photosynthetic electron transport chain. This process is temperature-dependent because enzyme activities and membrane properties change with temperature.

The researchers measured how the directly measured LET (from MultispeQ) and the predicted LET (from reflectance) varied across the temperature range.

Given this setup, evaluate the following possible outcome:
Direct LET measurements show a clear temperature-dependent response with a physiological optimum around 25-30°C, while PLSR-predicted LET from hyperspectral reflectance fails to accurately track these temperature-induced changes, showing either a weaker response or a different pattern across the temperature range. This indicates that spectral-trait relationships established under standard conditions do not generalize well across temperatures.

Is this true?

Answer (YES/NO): NO